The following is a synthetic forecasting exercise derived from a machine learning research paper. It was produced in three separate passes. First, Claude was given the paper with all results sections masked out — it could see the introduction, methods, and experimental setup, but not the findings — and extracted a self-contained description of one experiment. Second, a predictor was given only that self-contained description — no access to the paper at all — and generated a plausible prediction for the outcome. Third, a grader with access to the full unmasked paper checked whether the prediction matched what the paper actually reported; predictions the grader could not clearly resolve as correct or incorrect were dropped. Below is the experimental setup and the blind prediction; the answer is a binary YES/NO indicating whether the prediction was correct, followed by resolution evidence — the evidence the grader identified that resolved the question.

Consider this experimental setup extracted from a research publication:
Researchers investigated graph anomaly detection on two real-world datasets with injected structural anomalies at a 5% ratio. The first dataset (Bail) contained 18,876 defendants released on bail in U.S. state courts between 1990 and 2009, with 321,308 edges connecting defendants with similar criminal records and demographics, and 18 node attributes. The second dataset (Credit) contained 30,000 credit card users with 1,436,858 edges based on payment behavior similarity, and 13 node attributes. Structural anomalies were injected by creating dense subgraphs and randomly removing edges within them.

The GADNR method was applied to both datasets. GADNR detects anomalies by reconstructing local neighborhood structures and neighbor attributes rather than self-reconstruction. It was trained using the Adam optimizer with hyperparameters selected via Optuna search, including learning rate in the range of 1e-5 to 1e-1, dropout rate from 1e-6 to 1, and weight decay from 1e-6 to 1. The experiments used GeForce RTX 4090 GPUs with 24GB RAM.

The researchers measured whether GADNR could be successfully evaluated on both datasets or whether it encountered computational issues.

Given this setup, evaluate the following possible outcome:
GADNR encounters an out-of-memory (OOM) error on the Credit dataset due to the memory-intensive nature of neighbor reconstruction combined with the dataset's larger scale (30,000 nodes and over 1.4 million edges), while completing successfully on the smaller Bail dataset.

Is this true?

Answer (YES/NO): NO